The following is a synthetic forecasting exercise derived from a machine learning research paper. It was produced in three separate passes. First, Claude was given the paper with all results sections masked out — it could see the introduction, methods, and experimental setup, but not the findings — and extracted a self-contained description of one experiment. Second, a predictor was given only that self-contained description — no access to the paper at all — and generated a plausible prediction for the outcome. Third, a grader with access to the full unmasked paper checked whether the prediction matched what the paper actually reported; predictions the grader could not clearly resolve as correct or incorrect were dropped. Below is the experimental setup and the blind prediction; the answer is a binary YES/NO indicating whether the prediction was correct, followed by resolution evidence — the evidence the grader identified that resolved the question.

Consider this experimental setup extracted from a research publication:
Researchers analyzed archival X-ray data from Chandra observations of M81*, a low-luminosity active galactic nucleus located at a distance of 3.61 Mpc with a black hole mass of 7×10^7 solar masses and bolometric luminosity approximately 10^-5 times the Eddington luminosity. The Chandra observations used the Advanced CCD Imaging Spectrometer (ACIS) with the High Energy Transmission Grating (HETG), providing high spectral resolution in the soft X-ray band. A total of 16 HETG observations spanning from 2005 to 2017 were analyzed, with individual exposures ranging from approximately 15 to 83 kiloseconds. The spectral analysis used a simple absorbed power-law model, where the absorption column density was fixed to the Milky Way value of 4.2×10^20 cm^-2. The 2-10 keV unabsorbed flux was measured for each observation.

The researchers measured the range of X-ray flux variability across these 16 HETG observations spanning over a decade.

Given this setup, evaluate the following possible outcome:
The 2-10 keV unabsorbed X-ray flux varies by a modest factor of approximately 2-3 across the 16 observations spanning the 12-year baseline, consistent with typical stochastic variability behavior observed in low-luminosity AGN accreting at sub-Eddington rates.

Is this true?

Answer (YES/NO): YES